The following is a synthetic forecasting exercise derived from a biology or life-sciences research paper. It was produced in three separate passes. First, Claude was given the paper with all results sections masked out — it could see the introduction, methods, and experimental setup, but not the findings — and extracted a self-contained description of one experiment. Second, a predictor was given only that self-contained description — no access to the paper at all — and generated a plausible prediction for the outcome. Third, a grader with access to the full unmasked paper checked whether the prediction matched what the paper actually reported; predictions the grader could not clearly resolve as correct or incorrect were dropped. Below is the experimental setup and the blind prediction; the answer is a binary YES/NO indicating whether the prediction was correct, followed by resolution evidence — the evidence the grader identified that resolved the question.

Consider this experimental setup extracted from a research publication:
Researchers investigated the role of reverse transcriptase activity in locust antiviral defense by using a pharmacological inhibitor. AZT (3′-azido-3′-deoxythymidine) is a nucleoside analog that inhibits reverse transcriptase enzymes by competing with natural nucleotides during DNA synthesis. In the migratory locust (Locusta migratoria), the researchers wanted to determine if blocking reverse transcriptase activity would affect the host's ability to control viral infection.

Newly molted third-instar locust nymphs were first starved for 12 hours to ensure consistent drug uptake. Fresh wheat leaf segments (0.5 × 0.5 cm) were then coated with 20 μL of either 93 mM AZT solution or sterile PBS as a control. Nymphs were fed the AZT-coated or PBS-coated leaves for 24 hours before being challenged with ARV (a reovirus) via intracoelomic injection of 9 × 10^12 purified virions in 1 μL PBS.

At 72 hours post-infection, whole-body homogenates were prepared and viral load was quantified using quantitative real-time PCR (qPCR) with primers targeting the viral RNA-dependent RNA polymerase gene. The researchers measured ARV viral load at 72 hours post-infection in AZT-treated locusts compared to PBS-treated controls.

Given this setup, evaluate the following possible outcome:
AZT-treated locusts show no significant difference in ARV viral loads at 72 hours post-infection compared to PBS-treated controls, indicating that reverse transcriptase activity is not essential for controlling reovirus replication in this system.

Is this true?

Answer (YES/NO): NO